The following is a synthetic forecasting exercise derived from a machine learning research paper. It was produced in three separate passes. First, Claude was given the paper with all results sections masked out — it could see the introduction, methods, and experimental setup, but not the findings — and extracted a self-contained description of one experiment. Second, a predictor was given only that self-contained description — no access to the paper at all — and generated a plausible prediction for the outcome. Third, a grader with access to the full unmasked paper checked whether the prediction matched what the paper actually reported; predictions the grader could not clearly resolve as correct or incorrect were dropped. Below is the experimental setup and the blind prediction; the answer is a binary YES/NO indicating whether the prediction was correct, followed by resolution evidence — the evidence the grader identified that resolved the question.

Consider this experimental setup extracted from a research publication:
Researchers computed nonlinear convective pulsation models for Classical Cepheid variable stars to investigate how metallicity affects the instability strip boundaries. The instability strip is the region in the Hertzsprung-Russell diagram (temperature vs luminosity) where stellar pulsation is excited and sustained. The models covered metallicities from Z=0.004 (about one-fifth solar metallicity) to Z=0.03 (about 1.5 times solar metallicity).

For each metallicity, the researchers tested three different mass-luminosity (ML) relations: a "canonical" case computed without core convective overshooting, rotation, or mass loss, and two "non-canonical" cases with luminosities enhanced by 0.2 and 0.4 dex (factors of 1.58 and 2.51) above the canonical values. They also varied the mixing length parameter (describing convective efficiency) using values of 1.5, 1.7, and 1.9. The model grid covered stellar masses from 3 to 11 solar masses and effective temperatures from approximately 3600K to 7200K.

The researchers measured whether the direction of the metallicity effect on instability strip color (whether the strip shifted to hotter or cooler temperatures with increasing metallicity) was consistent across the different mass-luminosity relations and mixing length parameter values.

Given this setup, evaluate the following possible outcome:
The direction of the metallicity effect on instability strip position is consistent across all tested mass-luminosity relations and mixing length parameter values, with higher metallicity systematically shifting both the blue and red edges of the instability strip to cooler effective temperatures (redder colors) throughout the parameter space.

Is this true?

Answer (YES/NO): YES